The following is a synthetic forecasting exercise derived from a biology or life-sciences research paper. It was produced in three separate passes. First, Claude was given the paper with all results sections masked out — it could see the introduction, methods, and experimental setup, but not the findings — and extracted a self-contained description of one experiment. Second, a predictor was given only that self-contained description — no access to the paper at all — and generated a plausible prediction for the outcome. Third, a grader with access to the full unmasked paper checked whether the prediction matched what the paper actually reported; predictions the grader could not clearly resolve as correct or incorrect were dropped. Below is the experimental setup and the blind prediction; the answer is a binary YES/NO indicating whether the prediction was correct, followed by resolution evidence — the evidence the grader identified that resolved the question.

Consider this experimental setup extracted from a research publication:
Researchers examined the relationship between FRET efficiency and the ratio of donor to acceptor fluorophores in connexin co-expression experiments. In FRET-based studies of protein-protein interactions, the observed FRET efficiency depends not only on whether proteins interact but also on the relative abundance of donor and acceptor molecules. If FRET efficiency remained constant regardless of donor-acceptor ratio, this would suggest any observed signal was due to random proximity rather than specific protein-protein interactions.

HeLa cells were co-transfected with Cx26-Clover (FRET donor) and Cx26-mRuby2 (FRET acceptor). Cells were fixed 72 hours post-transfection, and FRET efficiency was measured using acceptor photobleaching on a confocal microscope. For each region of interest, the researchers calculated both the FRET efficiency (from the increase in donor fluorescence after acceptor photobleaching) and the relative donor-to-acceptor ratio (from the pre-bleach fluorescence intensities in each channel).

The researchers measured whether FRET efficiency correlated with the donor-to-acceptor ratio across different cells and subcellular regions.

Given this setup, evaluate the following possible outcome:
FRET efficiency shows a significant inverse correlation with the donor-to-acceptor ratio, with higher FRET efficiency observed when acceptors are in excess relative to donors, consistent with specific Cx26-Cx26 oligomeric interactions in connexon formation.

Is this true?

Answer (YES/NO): YES